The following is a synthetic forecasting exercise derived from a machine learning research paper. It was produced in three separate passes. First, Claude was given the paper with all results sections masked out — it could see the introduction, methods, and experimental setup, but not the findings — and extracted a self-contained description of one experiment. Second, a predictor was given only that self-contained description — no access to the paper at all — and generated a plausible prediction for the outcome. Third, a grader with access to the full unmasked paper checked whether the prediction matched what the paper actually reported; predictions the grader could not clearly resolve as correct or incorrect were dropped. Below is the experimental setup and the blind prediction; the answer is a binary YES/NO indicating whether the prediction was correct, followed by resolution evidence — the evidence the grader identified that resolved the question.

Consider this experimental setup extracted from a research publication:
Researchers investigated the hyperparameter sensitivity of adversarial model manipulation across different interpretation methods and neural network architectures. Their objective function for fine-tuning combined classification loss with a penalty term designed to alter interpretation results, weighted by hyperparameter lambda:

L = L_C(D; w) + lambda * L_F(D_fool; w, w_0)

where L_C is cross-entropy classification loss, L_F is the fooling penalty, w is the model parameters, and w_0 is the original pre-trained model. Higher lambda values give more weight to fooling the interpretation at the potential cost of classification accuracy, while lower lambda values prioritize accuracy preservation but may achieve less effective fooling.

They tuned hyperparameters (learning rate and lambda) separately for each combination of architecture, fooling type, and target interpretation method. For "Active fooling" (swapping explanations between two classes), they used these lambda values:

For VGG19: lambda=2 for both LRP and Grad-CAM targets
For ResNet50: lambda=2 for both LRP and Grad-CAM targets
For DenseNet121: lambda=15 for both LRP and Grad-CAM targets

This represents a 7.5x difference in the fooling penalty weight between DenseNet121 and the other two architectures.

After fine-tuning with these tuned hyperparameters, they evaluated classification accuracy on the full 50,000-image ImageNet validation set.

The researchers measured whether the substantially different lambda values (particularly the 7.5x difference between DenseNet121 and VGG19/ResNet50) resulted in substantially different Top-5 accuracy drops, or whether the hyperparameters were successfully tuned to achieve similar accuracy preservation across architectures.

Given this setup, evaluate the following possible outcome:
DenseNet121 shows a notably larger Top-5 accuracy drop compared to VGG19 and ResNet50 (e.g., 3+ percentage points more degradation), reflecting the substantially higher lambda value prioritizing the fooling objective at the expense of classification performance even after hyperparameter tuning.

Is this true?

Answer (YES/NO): NO